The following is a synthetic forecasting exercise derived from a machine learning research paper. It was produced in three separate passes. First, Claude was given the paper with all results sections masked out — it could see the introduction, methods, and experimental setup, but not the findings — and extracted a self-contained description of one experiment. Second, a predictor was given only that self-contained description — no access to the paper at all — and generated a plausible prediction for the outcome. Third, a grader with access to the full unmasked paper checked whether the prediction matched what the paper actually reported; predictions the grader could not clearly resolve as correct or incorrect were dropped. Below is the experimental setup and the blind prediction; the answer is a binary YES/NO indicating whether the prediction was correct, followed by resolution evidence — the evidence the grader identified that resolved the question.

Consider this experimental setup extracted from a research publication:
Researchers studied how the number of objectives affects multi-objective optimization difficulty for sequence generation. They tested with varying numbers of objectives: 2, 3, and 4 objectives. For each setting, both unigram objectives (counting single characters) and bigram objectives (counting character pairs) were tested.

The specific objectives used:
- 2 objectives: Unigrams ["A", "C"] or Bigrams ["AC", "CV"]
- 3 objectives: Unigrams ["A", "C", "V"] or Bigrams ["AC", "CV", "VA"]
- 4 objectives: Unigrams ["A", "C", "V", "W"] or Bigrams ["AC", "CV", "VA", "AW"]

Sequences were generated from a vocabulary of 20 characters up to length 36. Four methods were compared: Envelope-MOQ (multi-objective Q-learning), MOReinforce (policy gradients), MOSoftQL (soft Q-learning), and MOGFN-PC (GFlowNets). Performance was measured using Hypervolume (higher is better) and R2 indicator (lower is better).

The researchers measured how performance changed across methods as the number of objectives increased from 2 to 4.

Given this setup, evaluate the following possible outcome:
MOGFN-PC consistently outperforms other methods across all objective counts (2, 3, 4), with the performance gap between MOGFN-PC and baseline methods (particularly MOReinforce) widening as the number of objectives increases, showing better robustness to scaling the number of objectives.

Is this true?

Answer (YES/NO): YES